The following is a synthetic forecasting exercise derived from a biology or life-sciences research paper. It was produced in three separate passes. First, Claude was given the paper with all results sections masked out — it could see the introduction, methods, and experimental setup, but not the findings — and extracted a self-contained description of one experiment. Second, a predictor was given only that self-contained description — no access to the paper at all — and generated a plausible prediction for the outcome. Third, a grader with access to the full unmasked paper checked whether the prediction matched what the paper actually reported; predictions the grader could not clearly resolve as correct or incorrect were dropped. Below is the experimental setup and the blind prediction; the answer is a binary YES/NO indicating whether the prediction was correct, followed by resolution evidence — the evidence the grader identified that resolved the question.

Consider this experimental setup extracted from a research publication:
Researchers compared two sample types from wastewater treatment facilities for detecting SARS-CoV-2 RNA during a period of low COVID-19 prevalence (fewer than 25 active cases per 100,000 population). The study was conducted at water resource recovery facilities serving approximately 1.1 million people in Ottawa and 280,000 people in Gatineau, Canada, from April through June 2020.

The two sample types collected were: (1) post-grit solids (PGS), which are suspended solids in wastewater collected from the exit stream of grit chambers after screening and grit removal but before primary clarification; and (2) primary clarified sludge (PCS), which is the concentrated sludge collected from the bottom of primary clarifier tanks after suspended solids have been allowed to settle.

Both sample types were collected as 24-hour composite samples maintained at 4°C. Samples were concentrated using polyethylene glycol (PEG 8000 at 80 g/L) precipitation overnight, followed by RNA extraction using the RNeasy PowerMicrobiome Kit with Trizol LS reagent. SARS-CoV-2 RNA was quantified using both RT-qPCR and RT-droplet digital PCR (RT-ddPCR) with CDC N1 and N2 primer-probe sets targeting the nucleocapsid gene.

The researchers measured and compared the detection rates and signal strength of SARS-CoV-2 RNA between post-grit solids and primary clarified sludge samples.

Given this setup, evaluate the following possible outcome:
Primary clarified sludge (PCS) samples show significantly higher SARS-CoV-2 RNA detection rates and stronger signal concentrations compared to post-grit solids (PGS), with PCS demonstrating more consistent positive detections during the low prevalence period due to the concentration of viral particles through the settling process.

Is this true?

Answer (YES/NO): NO